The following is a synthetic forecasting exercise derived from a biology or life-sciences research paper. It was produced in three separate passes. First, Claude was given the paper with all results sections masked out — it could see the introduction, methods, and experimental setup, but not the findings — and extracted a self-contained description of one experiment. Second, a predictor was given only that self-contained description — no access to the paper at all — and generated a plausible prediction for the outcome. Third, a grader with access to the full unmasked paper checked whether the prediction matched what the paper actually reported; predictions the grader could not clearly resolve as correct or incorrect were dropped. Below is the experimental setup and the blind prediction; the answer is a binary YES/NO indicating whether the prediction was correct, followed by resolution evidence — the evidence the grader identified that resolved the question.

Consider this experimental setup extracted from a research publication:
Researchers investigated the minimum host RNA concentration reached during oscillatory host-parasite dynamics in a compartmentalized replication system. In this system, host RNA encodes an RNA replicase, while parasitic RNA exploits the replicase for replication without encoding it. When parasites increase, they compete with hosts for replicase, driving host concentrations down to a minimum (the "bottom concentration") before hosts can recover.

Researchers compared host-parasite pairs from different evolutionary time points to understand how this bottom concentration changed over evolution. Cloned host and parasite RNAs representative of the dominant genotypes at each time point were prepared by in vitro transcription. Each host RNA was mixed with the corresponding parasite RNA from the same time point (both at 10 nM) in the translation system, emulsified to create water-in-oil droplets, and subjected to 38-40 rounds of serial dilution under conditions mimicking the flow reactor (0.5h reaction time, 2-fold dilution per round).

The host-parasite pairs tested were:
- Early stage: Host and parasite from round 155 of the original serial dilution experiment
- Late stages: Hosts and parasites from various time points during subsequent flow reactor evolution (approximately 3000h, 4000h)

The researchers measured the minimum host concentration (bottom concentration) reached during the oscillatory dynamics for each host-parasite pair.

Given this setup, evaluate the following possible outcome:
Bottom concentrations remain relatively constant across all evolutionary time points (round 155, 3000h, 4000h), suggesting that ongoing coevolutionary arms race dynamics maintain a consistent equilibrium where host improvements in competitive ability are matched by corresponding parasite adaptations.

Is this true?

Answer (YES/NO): NO